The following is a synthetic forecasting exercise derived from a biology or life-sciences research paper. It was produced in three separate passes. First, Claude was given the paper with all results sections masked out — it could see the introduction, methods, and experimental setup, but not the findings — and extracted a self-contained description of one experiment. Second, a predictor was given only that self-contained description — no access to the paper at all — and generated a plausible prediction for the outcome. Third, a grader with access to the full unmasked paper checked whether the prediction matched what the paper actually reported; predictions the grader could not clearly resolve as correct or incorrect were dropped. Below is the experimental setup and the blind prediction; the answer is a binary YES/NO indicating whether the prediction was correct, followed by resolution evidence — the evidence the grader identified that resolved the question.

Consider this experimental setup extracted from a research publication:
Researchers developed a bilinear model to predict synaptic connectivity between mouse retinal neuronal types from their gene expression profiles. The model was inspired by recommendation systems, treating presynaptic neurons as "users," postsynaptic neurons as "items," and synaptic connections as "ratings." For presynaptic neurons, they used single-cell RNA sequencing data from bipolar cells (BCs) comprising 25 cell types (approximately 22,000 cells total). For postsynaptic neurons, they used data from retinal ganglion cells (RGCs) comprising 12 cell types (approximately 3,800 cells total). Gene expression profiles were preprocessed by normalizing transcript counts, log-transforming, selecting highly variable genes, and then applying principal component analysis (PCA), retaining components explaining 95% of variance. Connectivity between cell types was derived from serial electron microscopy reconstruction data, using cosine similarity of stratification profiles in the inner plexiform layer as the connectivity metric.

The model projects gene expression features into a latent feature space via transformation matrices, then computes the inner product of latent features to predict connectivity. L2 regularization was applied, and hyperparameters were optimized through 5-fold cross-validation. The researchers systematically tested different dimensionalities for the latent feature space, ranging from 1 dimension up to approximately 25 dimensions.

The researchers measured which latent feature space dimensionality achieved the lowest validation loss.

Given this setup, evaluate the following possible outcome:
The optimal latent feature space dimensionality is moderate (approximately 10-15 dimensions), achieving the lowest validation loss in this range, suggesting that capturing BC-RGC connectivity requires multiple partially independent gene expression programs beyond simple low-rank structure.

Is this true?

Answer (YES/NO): NO